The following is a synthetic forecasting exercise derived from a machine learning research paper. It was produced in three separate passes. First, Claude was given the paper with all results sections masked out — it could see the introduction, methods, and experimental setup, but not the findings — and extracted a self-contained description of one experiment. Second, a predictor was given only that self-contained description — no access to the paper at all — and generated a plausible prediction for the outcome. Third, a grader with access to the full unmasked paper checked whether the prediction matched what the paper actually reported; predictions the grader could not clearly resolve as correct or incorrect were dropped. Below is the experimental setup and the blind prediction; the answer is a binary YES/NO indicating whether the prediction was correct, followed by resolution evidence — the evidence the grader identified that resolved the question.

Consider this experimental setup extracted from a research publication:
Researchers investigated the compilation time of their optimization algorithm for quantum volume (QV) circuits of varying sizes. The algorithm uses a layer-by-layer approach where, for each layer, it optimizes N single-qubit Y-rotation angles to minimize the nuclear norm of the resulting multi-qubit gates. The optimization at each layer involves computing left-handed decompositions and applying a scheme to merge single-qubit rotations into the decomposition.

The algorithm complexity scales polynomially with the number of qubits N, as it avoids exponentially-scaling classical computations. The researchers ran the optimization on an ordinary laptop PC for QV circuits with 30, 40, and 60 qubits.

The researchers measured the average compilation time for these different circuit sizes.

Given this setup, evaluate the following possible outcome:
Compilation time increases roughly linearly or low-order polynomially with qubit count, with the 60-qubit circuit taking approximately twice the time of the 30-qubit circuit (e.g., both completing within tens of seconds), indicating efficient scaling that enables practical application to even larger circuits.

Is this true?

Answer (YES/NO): NO